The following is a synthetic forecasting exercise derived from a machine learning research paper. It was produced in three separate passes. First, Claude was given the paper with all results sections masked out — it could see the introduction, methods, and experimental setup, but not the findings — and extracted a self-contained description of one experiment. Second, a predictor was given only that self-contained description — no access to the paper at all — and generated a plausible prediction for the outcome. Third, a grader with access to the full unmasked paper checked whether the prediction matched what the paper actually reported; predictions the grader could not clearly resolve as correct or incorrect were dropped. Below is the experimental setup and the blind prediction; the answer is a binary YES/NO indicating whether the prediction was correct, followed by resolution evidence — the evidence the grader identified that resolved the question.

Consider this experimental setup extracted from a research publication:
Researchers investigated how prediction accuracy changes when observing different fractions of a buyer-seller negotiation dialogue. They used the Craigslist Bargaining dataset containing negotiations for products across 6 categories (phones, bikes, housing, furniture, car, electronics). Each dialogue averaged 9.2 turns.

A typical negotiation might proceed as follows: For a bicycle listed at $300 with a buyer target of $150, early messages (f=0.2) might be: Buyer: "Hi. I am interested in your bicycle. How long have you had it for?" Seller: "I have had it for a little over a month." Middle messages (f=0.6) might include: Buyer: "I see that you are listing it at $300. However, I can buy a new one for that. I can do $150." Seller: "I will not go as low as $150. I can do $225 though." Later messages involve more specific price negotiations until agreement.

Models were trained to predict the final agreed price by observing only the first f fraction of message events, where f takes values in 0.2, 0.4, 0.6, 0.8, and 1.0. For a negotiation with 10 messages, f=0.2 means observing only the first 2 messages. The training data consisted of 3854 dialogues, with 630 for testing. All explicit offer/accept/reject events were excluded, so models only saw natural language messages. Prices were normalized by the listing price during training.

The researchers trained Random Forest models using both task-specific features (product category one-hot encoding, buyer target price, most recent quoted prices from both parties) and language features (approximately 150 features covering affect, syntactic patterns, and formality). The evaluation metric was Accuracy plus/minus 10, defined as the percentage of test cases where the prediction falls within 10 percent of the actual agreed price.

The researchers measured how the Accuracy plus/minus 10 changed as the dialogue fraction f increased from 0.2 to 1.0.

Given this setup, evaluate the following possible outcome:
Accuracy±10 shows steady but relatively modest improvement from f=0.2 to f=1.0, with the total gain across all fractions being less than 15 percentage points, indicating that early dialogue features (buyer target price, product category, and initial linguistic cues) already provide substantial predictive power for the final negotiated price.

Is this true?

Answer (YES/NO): NO